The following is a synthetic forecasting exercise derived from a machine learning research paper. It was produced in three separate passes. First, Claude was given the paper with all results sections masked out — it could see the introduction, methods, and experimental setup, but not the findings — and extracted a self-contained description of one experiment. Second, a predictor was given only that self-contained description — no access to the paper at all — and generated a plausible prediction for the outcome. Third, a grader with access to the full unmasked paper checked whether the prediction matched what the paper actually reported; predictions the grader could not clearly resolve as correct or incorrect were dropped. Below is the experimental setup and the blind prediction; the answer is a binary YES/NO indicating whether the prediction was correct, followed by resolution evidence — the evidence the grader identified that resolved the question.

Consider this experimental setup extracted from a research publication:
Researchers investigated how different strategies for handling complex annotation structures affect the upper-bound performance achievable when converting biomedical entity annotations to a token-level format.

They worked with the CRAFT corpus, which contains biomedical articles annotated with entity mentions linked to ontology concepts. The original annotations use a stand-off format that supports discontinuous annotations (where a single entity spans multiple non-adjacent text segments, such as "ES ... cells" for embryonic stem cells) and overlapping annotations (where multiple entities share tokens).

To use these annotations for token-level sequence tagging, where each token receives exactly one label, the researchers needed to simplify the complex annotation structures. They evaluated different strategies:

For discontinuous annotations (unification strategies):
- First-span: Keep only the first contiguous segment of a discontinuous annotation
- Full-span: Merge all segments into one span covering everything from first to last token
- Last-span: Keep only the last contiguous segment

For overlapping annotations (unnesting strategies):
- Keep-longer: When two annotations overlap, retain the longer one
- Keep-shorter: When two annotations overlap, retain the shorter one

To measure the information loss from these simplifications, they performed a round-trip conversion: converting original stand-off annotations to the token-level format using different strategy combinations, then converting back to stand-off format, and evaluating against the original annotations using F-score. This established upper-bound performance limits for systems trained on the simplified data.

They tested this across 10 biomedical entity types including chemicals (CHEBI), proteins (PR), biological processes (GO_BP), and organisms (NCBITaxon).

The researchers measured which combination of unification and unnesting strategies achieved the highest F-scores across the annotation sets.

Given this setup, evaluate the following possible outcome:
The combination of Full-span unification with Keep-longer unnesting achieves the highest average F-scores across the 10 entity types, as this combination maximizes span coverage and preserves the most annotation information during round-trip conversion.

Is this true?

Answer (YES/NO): NO